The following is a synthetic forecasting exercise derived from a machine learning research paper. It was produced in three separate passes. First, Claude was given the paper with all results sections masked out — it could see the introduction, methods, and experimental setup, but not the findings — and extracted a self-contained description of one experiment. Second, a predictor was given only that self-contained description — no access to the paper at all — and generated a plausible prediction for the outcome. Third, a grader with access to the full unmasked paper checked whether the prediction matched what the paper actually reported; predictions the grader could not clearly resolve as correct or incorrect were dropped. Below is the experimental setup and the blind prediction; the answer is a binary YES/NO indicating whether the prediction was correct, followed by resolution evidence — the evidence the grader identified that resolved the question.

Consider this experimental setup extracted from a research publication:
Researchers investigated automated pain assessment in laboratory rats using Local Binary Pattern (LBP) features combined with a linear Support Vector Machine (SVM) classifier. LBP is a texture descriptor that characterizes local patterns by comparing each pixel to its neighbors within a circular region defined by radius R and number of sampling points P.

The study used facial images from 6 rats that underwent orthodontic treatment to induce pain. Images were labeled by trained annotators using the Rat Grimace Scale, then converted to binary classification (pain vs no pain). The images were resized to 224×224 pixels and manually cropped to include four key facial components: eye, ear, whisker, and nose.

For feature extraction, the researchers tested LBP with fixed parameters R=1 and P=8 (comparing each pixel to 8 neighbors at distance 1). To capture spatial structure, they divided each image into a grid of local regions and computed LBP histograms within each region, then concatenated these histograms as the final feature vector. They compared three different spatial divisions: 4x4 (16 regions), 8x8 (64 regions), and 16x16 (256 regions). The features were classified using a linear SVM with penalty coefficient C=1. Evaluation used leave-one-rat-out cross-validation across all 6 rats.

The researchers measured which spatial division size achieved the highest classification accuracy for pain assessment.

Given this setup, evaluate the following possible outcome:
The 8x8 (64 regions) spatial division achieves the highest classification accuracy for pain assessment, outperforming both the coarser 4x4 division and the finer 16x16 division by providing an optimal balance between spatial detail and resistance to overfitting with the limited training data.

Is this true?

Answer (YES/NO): NO